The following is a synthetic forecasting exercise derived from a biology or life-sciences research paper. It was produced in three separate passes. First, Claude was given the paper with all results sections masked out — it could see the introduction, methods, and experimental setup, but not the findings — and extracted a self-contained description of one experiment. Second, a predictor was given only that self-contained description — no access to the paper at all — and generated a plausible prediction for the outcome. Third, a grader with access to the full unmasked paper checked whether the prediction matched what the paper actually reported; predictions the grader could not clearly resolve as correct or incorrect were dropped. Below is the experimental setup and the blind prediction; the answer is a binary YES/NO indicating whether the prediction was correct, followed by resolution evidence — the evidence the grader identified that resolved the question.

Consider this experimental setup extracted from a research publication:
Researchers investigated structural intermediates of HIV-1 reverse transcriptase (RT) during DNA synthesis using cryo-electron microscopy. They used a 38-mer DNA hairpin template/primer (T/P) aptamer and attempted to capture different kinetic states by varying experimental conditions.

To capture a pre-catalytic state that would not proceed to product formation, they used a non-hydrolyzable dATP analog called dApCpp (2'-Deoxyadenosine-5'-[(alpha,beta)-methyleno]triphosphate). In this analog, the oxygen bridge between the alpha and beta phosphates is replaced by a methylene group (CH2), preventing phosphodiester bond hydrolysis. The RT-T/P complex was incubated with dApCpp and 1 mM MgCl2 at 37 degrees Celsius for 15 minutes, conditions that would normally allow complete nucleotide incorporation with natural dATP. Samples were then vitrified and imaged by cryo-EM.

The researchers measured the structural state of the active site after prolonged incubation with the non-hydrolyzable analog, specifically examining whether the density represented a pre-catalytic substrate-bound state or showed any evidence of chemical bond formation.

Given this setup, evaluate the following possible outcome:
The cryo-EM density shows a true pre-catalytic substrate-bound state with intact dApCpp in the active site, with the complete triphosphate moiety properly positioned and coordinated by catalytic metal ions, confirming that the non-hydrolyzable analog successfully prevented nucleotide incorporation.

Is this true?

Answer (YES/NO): YES